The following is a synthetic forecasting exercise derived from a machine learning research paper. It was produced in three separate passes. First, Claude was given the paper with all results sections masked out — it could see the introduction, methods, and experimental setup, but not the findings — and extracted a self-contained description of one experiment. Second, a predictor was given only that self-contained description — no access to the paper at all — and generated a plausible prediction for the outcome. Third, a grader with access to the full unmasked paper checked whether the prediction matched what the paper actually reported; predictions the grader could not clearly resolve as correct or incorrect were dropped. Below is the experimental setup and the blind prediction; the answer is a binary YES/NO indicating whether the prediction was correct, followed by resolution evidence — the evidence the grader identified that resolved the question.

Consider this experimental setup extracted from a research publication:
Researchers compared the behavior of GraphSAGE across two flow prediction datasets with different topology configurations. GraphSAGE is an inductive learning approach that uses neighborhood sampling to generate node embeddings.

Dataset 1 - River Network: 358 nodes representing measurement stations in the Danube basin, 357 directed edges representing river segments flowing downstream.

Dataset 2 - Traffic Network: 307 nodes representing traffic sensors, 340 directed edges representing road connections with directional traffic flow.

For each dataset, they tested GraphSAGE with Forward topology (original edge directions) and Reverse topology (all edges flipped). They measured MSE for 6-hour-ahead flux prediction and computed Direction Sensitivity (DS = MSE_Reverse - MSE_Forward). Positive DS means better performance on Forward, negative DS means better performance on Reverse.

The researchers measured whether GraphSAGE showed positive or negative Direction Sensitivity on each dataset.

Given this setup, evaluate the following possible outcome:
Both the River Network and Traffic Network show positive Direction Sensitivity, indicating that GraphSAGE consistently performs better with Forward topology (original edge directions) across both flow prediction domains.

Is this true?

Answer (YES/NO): NO